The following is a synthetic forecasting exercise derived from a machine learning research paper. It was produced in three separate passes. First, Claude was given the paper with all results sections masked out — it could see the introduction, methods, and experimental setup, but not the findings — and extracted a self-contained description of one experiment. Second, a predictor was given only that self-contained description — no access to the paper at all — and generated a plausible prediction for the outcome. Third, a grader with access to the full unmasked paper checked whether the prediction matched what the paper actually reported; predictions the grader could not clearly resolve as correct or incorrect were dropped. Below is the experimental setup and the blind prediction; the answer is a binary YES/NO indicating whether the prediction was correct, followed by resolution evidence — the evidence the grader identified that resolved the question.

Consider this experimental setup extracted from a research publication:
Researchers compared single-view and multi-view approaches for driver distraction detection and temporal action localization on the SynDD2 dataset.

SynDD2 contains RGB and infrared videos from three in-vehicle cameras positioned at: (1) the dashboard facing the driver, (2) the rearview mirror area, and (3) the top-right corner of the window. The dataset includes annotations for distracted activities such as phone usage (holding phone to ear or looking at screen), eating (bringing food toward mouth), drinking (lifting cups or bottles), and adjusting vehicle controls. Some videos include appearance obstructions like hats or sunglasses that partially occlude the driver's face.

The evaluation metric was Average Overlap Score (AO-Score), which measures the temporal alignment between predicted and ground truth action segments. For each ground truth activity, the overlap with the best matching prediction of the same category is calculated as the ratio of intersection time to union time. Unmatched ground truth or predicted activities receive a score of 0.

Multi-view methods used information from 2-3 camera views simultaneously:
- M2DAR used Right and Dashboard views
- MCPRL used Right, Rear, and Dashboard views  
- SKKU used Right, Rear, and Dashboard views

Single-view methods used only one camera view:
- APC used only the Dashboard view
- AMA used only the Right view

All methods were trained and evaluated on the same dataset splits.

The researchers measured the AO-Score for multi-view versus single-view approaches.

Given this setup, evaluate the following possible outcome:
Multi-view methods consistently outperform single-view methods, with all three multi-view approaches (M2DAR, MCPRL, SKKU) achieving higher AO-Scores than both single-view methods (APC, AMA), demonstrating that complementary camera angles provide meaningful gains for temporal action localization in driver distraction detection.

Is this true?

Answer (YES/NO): NO